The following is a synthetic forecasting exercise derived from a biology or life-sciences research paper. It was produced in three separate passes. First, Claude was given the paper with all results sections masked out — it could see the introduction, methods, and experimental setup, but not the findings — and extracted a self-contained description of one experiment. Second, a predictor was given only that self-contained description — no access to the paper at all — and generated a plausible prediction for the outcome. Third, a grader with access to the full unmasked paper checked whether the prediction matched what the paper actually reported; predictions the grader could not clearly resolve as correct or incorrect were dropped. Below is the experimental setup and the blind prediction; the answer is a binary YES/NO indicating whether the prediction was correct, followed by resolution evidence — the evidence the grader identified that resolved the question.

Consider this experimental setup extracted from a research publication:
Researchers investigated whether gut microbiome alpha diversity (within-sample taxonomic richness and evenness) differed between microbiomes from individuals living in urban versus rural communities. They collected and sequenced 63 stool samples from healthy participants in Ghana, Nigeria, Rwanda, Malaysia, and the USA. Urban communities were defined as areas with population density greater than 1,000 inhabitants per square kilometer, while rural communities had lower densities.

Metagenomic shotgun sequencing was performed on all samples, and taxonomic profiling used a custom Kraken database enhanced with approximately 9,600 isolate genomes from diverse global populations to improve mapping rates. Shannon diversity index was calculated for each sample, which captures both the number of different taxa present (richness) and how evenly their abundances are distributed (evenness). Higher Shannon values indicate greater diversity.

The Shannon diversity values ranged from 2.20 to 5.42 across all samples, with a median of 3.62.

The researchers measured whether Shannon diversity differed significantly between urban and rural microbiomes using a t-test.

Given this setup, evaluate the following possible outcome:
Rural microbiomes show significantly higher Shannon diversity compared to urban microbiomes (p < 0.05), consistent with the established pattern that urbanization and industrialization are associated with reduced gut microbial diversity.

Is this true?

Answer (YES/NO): NO